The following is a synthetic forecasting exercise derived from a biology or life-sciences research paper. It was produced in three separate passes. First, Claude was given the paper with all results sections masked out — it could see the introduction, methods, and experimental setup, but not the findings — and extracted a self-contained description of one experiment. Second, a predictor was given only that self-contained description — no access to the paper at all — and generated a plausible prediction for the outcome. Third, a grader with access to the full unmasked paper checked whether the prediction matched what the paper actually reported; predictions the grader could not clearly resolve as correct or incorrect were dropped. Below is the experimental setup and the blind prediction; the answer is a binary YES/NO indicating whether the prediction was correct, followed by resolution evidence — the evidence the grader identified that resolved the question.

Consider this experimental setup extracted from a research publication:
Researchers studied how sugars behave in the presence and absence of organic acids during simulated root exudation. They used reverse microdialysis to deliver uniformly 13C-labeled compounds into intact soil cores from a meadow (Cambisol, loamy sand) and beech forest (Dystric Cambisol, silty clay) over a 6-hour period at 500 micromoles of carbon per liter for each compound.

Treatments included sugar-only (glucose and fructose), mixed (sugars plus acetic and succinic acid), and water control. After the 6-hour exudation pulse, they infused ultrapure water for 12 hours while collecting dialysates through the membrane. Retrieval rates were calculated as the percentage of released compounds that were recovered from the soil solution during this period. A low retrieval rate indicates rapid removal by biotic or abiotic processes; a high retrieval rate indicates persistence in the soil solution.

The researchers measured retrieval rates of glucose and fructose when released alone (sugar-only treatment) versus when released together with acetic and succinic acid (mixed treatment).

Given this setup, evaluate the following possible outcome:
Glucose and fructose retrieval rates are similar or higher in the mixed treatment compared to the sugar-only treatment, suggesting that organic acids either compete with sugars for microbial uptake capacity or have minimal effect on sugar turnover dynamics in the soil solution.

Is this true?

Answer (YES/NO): YES